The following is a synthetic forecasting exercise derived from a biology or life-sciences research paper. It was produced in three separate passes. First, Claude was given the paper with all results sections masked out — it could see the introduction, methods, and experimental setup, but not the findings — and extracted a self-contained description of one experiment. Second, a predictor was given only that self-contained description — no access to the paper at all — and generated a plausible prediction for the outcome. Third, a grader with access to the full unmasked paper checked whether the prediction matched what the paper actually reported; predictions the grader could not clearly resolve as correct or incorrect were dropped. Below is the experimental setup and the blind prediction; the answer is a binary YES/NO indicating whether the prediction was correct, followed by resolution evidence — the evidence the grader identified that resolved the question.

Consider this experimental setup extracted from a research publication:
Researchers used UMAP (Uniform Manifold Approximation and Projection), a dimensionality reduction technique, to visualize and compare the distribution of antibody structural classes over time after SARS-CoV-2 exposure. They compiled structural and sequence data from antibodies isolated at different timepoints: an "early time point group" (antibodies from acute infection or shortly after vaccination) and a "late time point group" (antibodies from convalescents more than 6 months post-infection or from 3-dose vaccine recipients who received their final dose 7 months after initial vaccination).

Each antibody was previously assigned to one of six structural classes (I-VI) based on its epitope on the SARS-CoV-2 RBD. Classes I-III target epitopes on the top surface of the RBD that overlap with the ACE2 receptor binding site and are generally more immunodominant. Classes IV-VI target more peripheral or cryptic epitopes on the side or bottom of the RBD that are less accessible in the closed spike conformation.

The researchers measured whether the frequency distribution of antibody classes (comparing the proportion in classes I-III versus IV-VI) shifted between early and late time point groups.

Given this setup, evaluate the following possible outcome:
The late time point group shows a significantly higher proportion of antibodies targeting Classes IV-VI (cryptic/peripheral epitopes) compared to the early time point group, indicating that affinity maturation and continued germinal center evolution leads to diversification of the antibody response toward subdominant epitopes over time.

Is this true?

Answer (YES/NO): YES